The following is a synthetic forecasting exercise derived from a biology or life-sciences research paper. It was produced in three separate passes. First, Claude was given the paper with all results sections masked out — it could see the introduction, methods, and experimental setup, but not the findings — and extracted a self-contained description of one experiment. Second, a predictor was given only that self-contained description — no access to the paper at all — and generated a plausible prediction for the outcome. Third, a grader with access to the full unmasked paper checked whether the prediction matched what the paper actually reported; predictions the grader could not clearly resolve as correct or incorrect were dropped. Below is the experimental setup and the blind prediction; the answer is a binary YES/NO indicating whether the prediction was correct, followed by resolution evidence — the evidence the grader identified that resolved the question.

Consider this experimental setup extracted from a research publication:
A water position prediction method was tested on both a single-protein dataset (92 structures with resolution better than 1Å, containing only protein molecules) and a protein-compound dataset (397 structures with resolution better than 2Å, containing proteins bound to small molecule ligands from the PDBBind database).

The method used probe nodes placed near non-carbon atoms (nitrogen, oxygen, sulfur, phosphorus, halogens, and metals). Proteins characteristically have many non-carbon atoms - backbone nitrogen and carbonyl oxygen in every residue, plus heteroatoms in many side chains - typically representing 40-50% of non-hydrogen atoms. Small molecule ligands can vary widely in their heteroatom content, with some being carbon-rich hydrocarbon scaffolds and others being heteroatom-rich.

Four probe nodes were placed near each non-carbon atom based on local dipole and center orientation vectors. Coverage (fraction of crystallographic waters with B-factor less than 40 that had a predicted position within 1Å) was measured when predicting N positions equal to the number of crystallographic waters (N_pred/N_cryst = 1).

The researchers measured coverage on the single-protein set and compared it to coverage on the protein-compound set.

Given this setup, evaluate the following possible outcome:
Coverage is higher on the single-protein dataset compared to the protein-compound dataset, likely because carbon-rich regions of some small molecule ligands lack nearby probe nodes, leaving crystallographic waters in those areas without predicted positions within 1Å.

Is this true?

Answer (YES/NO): YES